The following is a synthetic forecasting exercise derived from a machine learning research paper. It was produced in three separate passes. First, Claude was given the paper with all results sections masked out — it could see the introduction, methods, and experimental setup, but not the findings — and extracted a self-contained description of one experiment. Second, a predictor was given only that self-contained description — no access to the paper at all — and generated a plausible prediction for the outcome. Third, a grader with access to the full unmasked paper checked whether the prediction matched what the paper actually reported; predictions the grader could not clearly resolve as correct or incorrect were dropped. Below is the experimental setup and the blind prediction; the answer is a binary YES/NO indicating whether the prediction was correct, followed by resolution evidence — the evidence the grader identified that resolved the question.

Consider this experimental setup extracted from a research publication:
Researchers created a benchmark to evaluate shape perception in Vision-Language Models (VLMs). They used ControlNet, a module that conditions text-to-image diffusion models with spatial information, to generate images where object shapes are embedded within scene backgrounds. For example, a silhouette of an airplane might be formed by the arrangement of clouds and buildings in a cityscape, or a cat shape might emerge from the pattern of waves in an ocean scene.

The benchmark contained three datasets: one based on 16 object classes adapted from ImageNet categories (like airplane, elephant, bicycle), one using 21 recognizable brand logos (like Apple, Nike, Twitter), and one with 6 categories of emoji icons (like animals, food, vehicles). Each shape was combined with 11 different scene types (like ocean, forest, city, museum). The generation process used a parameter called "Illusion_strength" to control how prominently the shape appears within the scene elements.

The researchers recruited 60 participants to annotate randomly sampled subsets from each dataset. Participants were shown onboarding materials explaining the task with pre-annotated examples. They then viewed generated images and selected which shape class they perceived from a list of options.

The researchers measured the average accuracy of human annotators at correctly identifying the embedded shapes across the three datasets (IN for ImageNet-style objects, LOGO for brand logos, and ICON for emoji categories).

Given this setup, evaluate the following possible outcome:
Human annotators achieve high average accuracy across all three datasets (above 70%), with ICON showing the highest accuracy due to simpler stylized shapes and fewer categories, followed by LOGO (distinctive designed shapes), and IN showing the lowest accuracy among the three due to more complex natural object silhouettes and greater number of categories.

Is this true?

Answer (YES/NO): NO